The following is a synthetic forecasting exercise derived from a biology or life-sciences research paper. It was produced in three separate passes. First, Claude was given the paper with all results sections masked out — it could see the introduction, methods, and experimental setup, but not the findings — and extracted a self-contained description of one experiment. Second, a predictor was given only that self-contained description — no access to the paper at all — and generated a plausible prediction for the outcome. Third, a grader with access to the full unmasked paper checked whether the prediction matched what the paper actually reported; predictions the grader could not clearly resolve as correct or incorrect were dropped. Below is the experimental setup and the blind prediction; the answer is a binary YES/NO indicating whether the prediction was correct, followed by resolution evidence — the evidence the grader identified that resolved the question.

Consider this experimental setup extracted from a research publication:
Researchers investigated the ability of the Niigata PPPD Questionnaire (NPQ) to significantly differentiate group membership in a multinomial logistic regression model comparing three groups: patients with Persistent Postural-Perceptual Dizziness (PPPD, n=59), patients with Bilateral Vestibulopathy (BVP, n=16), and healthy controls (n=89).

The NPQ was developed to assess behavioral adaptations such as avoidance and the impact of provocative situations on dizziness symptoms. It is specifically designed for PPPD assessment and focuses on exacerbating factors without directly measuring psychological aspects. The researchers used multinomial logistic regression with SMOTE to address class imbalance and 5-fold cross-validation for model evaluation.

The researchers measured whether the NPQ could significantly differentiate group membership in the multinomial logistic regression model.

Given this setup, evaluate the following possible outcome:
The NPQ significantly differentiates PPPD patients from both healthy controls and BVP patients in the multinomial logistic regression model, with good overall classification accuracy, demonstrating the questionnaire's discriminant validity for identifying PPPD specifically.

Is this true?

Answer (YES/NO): NO